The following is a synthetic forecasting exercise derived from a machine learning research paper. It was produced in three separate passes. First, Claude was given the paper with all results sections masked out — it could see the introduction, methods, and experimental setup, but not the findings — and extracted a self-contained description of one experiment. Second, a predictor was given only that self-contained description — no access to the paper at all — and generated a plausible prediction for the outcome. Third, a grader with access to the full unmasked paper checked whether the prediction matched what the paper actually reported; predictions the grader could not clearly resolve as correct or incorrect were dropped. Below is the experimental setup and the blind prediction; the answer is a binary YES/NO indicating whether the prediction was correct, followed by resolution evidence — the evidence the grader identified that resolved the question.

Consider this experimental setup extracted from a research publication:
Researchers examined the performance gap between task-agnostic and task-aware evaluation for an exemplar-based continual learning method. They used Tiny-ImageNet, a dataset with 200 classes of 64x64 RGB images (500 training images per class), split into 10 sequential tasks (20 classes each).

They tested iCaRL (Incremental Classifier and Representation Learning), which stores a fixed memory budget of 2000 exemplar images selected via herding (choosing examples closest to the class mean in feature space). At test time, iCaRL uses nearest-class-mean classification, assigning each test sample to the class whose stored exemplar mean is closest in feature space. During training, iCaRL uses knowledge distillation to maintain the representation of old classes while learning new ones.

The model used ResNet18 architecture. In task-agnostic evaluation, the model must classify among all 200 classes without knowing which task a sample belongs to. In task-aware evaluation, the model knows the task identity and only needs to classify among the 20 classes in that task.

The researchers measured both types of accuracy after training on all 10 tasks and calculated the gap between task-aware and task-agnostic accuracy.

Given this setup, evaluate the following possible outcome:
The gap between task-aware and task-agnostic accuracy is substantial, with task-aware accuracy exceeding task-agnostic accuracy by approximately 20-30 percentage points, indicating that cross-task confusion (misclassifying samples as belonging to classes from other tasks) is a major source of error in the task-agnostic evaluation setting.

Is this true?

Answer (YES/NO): NO